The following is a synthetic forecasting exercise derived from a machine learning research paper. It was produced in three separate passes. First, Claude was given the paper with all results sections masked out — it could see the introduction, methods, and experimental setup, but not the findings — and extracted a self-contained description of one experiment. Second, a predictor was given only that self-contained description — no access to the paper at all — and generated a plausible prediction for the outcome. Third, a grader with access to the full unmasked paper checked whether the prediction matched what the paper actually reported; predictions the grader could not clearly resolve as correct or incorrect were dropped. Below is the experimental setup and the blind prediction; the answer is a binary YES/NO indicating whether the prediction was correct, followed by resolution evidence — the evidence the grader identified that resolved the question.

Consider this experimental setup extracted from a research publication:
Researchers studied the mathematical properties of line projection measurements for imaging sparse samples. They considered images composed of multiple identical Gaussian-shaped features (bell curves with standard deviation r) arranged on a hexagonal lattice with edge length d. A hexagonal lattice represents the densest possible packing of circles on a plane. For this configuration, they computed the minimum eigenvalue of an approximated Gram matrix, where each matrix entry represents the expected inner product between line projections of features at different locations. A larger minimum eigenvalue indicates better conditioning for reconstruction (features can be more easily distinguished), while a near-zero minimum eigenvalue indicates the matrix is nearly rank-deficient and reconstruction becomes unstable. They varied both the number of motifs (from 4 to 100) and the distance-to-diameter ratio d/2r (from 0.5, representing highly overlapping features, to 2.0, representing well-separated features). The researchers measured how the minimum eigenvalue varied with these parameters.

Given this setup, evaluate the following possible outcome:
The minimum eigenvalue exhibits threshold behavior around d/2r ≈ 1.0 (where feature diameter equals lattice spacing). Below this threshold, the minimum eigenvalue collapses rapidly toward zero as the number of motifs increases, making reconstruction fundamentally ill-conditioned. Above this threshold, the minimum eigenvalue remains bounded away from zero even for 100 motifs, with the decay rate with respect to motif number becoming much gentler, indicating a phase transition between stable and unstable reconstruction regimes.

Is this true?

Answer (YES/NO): NO